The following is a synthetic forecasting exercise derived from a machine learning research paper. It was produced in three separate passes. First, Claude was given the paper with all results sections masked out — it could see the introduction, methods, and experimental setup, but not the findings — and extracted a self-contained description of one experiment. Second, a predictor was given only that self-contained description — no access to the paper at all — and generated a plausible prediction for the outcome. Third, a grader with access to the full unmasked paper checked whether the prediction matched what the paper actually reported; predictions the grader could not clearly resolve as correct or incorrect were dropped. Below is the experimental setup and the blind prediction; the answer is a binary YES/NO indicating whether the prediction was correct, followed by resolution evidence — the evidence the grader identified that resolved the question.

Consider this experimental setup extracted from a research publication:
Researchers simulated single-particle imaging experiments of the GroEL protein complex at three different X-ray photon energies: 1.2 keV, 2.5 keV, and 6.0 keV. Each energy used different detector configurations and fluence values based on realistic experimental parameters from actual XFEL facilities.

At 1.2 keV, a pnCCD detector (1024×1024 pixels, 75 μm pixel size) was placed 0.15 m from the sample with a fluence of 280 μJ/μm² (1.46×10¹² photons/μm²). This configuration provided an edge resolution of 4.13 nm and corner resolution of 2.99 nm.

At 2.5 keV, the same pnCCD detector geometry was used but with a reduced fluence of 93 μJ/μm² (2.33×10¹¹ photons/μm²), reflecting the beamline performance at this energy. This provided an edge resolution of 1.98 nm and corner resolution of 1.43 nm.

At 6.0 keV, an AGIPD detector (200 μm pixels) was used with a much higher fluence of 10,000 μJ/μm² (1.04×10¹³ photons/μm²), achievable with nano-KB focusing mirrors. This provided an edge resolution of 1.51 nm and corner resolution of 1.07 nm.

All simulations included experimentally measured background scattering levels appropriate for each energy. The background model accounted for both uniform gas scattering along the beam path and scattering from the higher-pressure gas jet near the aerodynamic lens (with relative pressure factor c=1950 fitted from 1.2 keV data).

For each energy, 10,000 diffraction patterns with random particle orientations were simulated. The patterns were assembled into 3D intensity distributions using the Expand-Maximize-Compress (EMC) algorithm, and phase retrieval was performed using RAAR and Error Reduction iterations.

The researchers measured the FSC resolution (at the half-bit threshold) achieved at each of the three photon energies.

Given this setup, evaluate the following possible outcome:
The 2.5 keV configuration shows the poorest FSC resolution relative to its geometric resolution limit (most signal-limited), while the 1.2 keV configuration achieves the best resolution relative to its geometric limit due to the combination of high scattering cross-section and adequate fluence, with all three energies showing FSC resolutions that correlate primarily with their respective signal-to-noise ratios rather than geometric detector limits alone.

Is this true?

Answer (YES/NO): NO